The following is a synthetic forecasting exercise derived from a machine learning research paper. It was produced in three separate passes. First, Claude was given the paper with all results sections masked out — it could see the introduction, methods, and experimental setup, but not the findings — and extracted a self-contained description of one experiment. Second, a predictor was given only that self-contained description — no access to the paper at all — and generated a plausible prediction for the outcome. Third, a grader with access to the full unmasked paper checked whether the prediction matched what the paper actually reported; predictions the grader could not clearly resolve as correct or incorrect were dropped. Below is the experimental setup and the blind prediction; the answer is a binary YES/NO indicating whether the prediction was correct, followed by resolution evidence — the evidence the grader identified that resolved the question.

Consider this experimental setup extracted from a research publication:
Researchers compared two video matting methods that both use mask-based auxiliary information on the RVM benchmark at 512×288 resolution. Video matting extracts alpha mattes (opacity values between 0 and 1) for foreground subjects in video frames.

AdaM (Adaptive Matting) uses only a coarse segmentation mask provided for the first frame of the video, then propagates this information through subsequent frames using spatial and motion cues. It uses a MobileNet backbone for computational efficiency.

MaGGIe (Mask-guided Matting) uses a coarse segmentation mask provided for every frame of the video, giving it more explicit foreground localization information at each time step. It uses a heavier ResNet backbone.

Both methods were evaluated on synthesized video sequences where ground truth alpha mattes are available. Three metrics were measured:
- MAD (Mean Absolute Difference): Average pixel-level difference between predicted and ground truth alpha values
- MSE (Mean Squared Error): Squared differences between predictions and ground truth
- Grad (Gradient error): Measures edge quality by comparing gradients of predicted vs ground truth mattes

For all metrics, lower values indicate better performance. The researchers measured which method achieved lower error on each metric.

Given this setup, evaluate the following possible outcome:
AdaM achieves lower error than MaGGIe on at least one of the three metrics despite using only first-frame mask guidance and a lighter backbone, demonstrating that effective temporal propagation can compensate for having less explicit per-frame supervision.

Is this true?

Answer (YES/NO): YES